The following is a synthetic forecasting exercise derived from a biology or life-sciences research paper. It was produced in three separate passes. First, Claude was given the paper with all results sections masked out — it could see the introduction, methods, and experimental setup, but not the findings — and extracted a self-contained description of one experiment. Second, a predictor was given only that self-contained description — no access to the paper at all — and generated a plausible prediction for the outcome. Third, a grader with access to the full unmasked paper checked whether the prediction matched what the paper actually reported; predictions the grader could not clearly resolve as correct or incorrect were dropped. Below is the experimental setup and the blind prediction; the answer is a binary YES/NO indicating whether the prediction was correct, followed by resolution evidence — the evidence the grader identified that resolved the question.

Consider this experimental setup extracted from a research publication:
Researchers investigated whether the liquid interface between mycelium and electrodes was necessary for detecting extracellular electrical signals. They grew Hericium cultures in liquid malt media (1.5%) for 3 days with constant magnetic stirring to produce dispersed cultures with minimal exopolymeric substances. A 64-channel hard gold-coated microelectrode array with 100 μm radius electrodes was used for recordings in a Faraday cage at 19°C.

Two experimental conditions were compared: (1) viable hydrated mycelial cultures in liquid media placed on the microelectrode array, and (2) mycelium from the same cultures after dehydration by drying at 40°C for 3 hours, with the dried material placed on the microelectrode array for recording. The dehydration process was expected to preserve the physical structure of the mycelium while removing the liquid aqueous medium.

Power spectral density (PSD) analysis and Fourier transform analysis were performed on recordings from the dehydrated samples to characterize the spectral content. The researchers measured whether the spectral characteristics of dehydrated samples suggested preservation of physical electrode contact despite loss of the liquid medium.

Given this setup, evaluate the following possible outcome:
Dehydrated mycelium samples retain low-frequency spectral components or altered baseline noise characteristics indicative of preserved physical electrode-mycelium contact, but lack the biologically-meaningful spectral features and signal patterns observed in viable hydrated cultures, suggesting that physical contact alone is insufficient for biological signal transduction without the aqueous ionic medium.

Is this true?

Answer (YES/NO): YES